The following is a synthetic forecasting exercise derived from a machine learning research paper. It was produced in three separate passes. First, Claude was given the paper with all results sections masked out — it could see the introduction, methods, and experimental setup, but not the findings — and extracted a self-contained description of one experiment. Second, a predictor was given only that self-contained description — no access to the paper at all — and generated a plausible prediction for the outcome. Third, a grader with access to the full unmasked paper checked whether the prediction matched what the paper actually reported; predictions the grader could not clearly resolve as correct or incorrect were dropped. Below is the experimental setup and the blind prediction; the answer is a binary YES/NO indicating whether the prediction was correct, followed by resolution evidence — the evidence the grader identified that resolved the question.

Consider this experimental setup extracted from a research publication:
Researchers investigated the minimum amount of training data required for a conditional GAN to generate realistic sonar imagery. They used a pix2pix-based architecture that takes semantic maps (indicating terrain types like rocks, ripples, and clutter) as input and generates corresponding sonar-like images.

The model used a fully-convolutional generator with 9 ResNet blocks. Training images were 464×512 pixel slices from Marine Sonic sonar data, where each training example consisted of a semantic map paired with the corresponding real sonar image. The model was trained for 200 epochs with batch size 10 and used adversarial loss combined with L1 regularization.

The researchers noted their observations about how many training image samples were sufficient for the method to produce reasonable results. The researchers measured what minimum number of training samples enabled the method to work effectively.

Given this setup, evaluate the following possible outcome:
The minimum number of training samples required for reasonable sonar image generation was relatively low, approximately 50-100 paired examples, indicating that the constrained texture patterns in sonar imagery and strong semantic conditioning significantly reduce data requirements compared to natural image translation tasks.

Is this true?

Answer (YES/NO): NO